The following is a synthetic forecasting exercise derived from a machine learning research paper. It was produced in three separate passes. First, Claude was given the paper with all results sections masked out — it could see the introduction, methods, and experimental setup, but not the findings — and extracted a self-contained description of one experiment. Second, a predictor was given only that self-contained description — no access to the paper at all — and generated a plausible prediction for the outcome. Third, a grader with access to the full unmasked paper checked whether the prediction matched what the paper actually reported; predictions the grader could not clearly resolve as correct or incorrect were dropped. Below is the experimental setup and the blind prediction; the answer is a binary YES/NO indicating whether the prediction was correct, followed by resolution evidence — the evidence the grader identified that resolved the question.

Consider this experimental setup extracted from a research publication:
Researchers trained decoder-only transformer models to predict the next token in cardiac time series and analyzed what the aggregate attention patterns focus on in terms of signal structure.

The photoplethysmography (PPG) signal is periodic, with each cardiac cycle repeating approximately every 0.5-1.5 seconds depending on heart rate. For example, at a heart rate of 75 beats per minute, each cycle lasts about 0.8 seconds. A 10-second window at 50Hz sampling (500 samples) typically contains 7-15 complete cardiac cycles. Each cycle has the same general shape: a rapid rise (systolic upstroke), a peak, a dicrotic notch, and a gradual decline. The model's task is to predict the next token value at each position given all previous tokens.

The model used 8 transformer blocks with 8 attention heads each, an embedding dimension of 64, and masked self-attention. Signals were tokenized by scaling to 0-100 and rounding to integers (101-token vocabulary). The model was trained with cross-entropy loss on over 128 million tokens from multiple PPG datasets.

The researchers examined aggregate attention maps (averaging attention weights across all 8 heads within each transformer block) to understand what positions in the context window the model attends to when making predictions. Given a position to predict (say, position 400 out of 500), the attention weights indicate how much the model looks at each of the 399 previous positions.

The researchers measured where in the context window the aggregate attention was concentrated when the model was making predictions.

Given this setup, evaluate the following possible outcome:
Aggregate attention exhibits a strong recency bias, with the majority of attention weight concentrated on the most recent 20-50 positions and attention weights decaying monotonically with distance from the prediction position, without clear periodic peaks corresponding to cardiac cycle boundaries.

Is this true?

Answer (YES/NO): NO